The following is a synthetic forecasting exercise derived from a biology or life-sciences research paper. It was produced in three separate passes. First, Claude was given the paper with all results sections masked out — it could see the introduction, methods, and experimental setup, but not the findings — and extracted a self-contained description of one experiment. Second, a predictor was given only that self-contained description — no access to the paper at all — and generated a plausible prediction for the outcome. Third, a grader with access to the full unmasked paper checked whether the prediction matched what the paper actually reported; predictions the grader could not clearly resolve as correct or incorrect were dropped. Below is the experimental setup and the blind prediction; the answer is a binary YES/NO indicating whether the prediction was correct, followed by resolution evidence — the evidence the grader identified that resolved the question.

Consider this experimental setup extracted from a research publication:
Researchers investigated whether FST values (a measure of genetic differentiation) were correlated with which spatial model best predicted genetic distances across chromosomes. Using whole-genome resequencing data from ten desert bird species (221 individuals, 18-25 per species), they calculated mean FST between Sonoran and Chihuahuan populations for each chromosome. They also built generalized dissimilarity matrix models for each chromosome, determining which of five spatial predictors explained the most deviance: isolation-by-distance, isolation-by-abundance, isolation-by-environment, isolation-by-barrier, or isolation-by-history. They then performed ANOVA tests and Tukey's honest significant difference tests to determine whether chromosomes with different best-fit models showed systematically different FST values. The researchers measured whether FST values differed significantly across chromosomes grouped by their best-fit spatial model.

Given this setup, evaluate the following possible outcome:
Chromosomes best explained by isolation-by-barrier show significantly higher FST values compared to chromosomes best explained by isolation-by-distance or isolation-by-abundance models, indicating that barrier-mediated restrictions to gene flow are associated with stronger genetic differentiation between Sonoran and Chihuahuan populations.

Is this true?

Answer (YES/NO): NO